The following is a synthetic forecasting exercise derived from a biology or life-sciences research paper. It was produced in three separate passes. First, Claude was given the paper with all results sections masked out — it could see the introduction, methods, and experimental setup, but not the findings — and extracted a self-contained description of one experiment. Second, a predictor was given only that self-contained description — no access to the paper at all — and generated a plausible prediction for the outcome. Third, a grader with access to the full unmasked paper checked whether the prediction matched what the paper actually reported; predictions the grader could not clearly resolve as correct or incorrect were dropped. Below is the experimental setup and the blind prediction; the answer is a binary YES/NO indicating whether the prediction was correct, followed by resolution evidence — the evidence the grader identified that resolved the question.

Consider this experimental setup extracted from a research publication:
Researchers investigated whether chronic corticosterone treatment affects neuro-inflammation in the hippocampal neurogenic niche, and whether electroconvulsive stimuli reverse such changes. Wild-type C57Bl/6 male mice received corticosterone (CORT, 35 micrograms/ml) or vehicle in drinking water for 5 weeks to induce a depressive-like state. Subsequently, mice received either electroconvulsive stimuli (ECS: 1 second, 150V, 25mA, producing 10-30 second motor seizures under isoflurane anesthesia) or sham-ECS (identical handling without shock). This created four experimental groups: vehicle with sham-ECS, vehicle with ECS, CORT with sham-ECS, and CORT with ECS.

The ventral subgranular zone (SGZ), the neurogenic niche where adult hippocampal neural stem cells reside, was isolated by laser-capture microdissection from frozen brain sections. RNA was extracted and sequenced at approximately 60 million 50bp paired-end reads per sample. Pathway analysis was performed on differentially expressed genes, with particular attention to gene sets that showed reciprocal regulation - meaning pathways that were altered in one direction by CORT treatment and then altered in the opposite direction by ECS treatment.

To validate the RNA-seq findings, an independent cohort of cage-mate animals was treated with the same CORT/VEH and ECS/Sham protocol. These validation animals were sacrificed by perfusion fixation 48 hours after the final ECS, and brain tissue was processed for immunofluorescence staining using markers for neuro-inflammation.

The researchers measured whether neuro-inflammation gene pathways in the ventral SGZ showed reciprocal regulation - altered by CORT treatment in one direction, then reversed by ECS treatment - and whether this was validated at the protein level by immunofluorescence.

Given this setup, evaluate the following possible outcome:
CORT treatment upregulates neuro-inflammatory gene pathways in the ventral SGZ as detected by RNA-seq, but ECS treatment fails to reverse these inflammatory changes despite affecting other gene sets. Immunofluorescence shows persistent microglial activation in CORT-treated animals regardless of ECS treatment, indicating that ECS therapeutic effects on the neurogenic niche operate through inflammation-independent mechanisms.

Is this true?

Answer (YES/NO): NO